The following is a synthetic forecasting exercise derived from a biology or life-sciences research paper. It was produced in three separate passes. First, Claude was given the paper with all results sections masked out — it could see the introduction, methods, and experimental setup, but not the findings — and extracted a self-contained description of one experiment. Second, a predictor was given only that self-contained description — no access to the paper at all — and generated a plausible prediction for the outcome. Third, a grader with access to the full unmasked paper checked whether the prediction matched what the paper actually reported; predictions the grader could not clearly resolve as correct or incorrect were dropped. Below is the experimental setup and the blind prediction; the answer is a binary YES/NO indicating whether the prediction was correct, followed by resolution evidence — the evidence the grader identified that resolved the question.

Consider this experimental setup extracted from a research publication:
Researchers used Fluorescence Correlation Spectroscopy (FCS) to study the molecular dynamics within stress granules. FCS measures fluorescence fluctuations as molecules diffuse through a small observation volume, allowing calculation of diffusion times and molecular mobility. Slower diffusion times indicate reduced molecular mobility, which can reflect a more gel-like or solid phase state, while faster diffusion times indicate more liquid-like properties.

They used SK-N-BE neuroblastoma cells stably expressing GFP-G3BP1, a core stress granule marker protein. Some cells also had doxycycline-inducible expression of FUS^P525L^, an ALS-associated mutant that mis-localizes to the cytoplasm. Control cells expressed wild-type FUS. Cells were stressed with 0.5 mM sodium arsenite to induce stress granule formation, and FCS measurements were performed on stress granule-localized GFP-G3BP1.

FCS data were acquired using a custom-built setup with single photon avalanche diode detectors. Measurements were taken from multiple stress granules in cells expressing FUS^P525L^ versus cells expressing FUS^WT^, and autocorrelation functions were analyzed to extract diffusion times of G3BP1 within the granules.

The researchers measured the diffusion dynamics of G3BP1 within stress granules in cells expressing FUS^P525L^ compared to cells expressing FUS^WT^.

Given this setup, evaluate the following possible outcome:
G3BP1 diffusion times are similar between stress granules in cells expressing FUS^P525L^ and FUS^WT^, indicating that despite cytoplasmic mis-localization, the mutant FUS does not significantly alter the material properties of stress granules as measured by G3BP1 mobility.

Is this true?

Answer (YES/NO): NO